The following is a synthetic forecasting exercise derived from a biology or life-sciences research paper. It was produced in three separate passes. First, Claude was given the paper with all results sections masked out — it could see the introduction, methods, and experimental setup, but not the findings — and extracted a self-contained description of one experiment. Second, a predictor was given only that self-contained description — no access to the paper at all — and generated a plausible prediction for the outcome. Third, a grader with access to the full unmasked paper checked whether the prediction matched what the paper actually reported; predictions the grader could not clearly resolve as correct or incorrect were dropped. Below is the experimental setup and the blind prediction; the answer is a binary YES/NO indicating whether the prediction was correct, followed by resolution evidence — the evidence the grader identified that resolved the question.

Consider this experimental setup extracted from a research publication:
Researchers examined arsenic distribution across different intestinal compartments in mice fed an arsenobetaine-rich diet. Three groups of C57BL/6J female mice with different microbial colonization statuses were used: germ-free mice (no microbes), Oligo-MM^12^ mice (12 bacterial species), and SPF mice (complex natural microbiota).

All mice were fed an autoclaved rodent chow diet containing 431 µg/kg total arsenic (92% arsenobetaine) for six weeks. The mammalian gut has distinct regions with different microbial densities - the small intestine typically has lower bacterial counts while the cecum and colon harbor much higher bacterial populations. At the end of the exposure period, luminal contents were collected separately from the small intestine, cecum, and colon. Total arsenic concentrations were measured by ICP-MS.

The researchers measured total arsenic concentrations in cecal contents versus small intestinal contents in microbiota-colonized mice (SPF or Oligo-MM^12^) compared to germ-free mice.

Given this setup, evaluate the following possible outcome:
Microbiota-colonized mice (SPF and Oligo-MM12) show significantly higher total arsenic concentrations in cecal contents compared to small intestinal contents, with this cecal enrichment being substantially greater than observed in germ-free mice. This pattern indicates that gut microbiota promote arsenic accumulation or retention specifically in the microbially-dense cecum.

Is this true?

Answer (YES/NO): YES